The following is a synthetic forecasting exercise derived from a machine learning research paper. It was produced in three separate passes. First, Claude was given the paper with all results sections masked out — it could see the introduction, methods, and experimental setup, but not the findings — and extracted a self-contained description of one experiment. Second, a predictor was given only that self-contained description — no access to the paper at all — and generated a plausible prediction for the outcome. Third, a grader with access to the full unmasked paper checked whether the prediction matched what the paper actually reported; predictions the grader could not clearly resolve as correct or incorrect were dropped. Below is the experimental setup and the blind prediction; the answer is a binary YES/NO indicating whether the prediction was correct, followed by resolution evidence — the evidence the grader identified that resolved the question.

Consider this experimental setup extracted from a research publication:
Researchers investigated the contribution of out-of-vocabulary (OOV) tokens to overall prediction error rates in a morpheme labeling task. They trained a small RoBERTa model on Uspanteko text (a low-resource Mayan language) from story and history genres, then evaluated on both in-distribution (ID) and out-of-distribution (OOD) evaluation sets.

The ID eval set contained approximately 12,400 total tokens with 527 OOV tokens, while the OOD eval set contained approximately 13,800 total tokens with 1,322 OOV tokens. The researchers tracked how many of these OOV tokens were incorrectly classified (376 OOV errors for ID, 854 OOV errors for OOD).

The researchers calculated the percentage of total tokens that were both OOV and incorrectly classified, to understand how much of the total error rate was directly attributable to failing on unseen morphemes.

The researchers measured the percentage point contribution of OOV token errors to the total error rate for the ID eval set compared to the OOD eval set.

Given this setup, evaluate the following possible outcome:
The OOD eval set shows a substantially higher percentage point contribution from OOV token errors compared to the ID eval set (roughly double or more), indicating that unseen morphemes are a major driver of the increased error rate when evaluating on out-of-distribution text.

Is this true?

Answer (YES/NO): NO